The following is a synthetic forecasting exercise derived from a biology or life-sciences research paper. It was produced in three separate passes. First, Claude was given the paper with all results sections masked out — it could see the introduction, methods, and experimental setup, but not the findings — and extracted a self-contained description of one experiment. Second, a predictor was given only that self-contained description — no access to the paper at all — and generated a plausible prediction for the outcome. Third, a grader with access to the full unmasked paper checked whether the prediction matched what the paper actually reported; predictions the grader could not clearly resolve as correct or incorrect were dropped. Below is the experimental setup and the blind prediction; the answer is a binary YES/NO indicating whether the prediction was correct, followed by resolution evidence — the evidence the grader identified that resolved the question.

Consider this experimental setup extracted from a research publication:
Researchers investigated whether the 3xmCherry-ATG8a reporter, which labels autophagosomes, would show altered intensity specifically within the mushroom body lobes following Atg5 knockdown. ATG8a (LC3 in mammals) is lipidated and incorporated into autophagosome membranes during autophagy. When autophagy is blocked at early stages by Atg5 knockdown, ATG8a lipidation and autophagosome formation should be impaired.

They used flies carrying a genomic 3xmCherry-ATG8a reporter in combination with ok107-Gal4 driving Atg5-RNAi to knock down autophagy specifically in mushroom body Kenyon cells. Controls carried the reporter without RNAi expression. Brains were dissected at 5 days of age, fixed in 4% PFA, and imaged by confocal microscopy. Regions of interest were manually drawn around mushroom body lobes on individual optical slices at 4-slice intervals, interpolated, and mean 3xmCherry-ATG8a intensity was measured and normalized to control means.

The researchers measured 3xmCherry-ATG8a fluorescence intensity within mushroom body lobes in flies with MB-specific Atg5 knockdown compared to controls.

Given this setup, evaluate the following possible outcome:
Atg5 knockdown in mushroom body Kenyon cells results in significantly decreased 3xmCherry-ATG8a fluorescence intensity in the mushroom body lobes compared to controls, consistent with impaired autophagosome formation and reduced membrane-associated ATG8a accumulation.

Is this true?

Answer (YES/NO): NO